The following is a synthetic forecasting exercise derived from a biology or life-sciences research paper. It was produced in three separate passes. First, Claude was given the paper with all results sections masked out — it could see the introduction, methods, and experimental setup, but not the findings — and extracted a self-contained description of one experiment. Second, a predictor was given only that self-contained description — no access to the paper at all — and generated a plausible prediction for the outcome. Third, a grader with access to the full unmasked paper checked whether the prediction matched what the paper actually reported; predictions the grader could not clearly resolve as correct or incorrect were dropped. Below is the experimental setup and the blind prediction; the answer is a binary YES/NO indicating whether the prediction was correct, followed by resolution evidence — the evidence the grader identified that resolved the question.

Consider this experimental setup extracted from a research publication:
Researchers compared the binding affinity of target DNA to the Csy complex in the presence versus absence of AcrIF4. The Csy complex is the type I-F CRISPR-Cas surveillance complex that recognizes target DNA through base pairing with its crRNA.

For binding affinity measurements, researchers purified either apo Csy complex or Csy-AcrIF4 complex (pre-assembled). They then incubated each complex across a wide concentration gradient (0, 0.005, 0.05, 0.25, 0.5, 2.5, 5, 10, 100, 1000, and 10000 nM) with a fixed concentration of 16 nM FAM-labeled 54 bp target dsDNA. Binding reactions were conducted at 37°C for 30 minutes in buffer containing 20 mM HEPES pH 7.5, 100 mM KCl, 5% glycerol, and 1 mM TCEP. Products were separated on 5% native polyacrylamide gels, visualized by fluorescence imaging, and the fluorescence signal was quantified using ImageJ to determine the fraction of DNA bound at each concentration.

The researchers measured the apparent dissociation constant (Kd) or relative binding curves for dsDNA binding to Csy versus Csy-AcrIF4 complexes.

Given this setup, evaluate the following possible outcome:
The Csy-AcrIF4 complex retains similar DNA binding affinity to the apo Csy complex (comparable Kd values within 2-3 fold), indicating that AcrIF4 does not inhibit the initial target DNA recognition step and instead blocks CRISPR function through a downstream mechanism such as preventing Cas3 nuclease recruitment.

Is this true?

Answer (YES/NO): YES